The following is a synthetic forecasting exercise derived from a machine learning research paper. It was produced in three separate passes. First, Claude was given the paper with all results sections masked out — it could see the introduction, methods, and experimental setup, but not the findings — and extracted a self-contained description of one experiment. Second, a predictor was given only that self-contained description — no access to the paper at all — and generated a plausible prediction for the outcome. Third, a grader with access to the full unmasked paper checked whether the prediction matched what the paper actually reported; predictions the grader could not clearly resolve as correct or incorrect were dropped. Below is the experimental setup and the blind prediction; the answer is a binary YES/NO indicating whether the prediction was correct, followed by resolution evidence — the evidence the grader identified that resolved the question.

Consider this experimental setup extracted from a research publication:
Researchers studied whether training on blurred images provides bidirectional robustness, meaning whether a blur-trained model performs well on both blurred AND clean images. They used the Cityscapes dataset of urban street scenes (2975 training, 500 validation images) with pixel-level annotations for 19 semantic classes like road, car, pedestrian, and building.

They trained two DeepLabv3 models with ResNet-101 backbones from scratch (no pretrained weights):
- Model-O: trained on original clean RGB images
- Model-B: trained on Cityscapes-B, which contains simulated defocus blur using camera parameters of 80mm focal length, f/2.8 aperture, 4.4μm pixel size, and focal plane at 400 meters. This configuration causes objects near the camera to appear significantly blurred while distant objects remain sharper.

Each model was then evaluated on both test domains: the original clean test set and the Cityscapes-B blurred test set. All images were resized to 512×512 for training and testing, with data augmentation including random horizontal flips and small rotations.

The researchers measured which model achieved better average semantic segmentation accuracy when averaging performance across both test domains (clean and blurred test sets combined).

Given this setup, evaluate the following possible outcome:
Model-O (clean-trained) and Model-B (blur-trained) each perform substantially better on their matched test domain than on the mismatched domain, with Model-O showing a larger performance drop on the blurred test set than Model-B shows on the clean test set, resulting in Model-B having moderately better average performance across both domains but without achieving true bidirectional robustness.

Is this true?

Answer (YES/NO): NO